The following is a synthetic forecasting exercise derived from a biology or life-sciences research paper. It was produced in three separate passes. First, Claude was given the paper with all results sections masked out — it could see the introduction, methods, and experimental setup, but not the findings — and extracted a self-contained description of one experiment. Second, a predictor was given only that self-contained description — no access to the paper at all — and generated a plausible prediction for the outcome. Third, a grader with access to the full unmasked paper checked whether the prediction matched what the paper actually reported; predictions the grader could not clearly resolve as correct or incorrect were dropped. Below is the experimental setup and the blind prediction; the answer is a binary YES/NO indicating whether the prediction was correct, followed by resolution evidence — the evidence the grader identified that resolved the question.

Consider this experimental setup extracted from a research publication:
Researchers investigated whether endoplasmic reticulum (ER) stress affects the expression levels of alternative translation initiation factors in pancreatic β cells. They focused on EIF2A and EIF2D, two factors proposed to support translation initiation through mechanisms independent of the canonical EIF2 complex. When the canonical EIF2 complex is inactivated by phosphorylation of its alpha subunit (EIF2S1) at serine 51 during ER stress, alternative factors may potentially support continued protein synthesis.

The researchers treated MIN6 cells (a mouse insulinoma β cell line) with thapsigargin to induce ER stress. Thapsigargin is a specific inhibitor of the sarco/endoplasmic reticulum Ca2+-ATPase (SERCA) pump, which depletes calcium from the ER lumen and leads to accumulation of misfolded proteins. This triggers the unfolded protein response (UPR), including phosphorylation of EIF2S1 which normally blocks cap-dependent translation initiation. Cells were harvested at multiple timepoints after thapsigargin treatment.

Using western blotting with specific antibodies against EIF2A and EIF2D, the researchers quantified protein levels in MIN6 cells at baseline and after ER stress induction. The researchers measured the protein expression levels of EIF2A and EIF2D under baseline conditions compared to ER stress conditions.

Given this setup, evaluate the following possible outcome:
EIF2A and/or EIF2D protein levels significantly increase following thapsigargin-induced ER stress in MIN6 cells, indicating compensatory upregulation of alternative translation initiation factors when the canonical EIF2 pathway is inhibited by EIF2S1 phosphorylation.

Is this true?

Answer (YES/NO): YES